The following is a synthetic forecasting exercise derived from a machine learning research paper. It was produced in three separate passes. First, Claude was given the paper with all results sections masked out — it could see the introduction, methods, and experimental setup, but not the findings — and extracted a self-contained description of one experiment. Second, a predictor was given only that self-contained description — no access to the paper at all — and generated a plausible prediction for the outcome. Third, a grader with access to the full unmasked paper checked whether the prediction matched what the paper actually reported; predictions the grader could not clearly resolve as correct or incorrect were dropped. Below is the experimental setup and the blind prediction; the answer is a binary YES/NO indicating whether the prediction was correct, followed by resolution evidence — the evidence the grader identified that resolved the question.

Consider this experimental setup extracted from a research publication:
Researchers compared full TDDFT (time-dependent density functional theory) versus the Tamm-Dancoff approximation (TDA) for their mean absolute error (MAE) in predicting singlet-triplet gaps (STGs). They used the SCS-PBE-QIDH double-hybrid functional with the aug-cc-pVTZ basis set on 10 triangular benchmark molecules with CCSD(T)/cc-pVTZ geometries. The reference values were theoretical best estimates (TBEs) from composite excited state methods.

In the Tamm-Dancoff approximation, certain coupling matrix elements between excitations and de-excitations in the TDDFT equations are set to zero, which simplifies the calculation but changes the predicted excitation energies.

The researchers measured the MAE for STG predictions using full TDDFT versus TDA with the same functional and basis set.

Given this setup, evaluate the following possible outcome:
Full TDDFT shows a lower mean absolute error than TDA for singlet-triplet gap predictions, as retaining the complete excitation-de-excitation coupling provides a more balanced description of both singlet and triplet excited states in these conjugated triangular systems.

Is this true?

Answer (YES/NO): NO